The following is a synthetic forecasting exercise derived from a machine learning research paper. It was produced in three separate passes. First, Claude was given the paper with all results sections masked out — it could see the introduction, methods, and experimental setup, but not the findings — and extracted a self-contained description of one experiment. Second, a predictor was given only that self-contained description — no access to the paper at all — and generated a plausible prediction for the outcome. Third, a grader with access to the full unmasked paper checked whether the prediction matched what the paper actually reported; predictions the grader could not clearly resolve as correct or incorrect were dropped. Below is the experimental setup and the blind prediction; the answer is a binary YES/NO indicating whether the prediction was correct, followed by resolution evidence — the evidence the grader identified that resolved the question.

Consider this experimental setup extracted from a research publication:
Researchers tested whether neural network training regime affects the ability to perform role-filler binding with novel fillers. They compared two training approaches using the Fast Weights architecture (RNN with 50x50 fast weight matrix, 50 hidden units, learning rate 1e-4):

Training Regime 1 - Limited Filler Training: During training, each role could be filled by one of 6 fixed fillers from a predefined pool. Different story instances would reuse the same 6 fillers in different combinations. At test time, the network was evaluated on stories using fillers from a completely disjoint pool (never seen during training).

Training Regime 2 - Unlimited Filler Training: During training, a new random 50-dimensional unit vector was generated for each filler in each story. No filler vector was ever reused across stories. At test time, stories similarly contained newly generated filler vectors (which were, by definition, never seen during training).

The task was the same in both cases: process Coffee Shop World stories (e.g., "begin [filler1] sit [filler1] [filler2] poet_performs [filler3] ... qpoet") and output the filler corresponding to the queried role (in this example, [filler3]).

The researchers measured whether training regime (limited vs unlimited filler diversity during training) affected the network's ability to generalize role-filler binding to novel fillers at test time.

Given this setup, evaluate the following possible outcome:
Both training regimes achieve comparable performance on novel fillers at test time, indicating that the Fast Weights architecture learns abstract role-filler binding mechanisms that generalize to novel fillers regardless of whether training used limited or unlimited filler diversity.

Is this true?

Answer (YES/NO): NO